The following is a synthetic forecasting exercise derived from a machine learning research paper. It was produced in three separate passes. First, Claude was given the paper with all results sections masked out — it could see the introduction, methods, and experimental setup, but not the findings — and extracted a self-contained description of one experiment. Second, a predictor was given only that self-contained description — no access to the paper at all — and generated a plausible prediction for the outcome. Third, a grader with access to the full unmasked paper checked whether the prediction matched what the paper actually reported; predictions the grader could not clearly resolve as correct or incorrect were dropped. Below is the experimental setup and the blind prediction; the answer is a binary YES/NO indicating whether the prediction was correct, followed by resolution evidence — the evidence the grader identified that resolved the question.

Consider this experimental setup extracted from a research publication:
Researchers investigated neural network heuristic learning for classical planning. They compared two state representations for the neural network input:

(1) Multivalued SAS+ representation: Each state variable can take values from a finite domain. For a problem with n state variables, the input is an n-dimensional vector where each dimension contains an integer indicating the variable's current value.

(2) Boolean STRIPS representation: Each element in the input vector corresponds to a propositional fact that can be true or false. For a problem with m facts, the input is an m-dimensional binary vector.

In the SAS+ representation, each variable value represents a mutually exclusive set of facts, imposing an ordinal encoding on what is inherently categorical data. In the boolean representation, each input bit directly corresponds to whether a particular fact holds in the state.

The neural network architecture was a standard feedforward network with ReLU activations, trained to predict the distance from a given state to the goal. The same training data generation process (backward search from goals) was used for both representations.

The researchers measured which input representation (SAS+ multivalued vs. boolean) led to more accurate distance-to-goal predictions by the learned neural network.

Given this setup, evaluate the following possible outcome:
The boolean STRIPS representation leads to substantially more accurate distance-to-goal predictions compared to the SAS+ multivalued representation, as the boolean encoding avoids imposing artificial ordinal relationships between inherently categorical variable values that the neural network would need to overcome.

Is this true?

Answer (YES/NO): YES